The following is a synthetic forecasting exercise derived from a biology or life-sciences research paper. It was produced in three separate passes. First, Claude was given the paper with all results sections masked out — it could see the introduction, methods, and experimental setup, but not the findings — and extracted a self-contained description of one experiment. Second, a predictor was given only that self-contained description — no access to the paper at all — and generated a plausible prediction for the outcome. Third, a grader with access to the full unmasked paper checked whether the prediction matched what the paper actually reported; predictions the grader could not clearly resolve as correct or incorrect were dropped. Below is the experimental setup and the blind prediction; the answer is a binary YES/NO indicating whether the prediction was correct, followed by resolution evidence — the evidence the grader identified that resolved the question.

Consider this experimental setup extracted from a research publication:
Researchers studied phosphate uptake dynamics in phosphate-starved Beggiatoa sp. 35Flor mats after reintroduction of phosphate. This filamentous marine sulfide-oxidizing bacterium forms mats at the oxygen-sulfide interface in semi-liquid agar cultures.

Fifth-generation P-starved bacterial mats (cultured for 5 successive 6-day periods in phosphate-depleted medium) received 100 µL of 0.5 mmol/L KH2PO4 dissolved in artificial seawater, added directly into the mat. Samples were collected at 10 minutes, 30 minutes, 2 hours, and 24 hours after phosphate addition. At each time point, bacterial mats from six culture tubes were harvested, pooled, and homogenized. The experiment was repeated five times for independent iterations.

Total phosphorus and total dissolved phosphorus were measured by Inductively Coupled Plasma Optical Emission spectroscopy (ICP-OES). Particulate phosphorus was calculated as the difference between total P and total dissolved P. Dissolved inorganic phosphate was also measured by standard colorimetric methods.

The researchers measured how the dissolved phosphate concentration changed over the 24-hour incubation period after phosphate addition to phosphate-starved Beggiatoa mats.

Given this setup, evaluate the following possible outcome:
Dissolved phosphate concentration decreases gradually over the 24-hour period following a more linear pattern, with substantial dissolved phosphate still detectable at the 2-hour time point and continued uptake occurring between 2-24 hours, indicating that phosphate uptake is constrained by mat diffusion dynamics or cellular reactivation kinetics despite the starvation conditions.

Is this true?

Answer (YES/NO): NO